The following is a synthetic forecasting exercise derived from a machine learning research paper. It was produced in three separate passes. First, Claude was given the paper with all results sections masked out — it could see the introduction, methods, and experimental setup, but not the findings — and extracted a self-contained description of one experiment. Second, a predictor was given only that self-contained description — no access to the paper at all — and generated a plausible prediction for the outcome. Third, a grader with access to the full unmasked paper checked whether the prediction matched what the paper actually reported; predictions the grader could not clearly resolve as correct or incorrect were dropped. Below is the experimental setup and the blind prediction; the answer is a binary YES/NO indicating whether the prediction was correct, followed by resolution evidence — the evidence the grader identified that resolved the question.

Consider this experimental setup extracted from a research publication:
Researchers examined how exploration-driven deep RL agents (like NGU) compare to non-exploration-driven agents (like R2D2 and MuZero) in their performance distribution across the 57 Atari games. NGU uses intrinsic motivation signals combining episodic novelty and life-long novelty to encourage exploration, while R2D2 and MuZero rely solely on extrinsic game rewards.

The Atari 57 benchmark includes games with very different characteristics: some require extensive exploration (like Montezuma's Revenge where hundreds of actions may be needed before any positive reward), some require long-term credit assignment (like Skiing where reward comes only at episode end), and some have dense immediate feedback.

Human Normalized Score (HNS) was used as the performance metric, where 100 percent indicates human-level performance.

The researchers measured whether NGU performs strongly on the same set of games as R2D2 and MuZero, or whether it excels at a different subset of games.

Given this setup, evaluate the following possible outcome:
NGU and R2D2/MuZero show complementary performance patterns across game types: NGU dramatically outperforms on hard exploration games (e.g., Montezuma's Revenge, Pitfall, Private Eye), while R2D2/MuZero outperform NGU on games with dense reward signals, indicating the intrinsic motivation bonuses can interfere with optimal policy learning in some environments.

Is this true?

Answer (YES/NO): YES